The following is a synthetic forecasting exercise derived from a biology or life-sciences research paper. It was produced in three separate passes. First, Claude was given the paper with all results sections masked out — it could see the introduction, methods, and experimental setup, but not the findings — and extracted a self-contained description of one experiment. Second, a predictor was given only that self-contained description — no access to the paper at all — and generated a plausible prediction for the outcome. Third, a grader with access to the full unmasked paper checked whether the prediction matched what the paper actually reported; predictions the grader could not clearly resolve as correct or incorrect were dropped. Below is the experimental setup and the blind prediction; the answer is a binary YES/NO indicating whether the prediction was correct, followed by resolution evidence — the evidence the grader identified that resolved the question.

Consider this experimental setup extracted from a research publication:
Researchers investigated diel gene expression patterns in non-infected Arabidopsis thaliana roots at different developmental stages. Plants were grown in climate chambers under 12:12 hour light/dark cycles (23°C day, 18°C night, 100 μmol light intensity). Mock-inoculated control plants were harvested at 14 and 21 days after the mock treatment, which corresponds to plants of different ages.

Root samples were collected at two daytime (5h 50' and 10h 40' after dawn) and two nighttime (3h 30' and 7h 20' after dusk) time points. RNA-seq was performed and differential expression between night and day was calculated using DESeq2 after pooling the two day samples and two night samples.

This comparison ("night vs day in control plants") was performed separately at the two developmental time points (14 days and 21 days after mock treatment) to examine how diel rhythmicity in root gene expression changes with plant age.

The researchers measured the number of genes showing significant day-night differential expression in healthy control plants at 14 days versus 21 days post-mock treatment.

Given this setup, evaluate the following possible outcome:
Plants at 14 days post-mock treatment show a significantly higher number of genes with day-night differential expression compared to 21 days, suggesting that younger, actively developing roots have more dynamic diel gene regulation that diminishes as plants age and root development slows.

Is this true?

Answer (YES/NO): YES